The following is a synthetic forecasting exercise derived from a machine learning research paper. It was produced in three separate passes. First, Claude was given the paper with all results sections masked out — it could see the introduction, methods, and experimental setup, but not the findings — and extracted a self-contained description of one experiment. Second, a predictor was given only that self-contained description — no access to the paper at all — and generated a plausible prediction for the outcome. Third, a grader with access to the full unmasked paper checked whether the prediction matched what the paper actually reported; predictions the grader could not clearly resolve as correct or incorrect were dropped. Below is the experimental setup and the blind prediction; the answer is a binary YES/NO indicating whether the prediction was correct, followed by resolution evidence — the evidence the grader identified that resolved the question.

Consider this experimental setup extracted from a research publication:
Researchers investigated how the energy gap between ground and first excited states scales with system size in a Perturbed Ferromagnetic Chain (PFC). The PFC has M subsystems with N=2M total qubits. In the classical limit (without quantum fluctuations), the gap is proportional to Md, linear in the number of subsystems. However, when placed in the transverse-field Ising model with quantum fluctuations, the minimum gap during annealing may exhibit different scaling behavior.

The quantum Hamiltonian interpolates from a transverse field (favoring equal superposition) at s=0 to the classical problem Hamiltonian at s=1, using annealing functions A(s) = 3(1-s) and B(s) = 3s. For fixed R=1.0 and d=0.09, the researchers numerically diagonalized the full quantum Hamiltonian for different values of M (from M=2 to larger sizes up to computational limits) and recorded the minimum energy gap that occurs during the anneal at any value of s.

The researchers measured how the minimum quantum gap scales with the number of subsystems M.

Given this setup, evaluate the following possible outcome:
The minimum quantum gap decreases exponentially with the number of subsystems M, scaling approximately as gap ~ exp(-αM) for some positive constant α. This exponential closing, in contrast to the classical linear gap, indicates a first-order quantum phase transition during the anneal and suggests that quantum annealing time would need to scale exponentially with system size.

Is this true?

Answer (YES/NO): YES